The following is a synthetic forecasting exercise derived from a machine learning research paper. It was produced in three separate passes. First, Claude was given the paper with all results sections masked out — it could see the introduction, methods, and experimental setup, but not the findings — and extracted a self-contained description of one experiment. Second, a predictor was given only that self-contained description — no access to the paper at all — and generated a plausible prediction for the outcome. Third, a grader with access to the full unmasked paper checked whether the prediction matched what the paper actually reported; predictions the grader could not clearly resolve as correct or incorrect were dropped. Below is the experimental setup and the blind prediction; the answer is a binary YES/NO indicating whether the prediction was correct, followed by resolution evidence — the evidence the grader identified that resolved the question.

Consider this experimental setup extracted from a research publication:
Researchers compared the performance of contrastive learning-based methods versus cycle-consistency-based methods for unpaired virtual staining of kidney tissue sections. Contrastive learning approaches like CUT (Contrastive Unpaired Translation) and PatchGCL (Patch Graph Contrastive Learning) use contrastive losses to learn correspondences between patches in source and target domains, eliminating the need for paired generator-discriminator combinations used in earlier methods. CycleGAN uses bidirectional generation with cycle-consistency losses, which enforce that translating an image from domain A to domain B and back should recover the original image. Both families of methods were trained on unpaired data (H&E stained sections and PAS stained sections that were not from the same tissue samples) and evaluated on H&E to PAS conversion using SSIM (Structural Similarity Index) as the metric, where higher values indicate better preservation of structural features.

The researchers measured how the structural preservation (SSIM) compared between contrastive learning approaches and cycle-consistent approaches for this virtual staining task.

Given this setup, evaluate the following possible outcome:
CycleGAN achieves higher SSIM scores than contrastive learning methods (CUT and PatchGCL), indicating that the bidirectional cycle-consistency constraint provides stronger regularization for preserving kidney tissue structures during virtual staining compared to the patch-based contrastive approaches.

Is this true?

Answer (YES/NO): YES